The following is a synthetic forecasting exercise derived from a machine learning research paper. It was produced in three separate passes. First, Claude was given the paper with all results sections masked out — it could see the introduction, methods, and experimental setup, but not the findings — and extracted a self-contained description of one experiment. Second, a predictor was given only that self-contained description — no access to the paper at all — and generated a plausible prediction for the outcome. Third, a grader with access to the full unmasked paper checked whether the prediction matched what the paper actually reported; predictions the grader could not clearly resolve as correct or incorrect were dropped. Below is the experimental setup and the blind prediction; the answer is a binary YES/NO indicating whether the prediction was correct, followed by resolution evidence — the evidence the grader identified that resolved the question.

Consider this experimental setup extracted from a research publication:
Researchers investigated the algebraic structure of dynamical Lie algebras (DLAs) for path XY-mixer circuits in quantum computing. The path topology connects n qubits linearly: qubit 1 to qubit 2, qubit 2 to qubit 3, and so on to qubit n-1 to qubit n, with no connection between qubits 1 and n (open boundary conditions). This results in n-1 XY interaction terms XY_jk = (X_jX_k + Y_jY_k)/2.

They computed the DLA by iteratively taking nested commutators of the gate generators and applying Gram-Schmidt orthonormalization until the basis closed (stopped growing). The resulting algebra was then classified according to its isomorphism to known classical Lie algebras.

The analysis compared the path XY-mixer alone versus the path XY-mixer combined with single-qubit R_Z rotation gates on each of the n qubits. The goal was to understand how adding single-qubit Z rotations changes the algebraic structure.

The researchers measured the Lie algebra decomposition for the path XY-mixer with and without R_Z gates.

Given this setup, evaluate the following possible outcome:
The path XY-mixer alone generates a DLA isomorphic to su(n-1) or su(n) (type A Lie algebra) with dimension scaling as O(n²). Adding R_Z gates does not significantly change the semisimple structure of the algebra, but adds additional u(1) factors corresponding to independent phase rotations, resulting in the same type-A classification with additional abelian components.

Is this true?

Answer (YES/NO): NO